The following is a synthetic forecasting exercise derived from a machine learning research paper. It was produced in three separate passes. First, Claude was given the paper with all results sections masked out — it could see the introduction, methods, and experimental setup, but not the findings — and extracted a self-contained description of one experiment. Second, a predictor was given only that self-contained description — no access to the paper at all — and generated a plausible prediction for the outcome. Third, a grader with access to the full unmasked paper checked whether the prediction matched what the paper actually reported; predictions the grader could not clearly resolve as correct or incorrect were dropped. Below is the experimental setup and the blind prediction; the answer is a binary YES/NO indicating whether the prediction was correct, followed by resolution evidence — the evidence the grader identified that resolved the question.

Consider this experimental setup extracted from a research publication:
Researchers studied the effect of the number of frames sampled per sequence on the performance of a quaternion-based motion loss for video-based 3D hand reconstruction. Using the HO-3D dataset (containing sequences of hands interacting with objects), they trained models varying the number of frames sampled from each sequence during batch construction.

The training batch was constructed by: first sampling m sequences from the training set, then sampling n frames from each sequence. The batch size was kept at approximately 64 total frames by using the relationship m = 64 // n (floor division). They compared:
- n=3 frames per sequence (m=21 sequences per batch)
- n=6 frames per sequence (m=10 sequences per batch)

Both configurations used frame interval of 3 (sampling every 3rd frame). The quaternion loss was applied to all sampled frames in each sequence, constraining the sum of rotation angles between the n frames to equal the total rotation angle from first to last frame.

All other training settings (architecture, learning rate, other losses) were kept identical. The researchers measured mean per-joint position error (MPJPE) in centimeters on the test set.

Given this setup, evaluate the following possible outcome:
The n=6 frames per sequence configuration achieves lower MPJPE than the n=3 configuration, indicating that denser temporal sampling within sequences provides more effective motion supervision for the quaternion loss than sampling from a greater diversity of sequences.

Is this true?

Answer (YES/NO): NO